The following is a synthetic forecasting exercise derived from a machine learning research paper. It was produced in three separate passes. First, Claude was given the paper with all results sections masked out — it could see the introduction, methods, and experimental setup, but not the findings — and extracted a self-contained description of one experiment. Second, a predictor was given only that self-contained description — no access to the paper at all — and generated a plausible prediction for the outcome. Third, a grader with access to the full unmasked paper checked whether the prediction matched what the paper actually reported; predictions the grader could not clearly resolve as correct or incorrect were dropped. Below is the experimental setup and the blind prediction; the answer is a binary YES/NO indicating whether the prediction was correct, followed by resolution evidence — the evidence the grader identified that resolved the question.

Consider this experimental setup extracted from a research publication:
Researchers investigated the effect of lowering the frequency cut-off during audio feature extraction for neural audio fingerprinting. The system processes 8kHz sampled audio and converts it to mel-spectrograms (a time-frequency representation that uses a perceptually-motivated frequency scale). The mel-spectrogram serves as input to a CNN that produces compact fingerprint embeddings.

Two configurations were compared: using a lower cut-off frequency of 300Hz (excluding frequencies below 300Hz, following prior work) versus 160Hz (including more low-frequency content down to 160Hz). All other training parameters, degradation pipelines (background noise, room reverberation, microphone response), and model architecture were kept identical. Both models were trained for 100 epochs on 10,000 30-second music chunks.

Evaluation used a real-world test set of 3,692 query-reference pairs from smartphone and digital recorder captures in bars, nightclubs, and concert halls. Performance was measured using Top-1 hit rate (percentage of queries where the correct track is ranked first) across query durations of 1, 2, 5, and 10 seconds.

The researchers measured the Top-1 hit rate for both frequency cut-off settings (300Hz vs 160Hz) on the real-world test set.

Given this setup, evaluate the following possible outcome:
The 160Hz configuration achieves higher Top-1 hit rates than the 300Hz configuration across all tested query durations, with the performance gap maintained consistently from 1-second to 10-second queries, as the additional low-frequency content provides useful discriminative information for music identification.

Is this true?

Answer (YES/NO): NO